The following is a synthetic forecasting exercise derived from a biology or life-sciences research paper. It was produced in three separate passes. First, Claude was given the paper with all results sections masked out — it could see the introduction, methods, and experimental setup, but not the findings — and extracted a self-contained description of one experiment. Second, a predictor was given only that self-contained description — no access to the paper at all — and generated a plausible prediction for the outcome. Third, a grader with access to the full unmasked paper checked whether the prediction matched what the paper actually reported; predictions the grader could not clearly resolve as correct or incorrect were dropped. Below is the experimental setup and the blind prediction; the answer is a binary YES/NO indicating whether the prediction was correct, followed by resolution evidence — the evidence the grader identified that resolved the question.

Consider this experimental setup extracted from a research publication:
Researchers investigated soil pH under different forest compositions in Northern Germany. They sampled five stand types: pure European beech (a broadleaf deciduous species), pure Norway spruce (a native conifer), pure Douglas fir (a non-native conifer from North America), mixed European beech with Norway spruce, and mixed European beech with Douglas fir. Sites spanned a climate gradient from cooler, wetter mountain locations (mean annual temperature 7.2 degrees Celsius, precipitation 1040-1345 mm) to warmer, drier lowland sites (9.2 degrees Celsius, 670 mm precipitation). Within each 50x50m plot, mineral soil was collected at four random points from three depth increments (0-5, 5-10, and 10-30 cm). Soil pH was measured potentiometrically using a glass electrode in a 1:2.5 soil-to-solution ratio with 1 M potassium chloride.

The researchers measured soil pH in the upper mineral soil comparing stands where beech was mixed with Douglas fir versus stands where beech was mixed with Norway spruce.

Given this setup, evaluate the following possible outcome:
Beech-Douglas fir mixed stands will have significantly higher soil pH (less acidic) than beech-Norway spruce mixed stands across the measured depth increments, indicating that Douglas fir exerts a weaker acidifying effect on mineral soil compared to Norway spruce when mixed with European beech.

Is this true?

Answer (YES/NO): NO